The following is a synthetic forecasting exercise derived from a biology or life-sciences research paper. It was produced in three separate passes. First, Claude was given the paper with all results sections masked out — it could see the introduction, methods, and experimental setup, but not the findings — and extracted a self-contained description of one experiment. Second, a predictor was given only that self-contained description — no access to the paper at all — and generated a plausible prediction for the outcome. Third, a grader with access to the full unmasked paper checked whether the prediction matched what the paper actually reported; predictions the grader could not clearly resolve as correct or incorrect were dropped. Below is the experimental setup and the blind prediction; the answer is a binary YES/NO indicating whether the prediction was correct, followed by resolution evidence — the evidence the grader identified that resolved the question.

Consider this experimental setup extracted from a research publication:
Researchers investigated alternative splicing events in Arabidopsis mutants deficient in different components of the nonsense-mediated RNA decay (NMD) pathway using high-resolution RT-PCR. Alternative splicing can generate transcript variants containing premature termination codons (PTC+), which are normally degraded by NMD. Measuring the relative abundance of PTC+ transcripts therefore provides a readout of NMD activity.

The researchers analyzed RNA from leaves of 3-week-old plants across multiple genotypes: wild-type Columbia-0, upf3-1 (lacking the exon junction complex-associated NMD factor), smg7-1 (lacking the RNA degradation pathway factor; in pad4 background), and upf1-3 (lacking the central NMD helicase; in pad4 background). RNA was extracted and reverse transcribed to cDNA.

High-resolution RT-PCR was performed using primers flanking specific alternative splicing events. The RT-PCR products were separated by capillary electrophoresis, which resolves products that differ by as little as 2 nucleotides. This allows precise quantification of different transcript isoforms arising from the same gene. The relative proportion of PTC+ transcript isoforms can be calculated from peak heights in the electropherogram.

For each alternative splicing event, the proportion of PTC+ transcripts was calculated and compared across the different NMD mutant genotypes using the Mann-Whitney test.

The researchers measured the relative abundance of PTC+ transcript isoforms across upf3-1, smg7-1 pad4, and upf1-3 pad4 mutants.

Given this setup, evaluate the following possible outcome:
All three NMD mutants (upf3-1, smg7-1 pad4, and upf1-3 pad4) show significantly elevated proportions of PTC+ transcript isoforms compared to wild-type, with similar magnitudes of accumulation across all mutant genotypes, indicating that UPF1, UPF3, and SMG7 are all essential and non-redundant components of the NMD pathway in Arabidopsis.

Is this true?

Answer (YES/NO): NO